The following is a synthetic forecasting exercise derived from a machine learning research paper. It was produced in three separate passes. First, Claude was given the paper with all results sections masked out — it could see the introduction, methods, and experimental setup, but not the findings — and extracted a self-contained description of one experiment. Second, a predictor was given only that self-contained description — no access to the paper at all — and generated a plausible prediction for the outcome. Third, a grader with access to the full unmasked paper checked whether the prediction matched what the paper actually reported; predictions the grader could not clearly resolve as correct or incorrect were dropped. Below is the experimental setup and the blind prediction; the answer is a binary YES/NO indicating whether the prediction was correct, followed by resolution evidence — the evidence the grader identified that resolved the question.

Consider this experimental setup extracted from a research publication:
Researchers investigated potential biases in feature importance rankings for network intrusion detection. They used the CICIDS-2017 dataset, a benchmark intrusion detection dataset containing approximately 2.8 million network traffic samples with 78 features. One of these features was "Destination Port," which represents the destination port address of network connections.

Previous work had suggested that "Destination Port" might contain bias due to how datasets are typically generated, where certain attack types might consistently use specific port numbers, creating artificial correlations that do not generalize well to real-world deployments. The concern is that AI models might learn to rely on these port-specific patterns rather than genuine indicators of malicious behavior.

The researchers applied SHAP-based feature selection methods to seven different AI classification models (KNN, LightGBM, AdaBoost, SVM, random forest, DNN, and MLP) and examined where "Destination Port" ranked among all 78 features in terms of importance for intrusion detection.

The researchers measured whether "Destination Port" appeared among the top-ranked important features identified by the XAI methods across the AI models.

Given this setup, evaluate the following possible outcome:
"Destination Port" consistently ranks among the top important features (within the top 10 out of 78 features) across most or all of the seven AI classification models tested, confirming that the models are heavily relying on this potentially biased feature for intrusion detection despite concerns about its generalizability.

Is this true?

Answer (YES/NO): YES